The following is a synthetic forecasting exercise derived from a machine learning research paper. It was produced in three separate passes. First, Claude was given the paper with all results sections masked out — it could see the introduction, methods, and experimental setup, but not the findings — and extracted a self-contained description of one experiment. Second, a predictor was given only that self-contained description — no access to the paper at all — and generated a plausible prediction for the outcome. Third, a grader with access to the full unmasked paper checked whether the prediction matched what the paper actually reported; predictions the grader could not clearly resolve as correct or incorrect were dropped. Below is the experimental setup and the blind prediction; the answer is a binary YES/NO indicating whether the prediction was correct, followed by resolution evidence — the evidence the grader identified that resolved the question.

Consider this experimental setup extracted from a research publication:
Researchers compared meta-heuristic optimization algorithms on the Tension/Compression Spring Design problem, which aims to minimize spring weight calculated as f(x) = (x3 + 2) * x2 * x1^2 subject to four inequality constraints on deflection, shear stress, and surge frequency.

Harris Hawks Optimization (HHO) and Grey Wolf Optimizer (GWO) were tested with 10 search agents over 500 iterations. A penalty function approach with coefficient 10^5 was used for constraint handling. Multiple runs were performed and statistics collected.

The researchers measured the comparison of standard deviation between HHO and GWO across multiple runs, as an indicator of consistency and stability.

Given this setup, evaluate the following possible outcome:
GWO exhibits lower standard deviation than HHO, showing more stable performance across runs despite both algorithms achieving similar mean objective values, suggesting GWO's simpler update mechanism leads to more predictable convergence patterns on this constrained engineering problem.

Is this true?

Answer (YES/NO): YES